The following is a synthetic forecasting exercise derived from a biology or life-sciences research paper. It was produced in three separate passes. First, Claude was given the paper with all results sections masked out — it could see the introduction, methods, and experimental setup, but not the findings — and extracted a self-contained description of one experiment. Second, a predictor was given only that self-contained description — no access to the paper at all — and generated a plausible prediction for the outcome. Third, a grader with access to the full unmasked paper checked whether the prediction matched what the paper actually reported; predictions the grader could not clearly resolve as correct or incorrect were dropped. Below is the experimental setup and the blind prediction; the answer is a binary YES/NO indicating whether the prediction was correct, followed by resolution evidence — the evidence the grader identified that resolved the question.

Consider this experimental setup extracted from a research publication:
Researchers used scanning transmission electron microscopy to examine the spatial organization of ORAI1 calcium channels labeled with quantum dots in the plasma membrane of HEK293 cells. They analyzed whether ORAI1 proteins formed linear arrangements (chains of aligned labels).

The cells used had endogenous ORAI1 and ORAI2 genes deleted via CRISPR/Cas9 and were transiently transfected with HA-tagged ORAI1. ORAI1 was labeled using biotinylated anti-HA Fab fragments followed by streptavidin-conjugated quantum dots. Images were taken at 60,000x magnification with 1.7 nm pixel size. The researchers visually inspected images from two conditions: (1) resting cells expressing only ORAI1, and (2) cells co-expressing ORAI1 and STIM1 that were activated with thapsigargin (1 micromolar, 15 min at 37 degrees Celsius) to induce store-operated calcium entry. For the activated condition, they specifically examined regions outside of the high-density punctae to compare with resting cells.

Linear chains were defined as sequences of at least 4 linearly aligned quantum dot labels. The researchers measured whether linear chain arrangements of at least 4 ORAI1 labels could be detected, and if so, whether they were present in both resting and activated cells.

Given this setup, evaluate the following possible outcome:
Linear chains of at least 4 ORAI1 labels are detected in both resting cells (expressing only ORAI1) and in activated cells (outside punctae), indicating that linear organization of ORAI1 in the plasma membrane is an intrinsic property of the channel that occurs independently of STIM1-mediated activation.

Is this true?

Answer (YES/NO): YES